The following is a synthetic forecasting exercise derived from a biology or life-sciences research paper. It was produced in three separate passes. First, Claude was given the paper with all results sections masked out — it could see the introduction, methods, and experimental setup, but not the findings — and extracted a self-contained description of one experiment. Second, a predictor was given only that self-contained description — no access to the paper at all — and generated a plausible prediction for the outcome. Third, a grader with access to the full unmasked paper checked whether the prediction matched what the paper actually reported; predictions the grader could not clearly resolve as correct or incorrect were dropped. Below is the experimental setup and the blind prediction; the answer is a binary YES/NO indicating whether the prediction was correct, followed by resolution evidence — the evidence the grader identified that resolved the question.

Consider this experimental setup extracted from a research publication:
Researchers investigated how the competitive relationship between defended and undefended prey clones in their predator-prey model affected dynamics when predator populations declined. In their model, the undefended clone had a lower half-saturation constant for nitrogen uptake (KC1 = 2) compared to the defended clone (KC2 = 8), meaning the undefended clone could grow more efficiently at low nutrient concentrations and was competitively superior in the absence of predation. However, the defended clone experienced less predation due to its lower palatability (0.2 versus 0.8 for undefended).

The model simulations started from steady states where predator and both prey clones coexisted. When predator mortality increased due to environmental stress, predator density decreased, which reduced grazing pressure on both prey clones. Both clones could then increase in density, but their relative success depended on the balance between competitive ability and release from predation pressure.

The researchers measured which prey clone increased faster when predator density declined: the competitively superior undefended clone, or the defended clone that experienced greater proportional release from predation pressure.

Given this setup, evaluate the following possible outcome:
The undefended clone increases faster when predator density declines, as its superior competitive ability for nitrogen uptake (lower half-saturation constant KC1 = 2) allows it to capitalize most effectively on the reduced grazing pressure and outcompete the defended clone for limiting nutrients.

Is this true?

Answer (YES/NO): YES